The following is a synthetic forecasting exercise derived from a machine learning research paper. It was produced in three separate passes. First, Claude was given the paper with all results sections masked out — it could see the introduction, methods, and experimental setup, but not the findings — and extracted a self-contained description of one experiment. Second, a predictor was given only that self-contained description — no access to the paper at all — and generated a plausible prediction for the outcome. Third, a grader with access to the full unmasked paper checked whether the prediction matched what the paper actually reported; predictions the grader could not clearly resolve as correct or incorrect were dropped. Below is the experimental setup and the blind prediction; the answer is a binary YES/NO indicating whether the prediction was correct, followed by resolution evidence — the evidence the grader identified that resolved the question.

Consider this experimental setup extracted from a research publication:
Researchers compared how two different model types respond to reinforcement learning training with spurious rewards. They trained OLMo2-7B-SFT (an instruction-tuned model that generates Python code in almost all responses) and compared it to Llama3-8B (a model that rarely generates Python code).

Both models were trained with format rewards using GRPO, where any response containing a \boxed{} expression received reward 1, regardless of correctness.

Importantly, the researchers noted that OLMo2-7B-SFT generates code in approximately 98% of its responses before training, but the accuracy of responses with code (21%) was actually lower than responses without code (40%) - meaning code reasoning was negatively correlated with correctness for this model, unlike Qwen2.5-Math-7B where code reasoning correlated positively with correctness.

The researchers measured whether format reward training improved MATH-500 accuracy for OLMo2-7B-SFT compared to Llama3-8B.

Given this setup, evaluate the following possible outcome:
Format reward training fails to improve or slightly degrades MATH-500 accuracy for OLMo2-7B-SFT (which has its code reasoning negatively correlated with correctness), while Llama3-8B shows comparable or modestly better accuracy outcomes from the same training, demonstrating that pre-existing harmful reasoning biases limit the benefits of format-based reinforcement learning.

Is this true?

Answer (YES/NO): NO